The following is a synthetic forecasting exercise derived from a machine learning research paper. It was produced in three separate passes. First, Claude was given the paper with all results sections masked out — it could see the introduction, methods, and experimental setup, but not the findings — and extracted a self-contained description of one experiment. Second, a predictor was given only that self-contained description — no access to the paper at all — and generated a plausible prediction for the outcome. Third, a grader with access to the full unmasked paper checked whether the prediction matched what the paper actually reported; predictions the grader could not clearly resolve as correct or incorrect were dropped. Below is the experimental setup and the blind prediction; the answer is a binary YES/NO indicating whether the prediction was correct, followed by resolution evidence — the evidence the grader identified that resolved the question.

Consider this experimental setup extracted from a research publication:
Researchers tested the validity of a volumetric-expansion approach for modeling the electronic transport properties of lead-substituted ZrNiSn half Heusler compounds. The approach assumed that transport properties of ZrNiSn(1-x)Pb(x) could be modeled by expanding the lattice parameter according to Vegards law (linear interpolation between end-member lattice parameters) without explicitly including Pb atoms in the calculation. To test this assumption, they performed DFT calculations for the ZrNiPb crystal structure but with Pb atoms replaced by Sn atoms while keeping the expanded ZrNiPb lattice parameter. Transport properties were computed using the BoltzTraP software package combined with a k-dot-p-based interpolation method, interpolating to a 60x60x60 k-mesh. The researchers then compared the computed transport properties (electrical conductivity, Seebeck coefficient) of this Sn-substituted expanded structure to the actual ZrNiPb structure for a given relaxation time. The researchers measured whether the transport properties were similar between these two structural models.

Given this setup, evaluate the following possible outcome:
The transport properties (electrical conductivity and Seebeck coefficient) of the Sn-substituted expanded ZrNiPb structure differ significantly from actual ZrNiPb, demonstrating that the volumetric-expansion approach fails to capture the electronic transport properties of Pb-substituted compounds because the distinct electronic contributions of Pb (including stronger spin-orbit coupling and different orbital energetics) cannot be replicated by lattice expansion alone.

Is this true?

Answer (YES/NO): NO